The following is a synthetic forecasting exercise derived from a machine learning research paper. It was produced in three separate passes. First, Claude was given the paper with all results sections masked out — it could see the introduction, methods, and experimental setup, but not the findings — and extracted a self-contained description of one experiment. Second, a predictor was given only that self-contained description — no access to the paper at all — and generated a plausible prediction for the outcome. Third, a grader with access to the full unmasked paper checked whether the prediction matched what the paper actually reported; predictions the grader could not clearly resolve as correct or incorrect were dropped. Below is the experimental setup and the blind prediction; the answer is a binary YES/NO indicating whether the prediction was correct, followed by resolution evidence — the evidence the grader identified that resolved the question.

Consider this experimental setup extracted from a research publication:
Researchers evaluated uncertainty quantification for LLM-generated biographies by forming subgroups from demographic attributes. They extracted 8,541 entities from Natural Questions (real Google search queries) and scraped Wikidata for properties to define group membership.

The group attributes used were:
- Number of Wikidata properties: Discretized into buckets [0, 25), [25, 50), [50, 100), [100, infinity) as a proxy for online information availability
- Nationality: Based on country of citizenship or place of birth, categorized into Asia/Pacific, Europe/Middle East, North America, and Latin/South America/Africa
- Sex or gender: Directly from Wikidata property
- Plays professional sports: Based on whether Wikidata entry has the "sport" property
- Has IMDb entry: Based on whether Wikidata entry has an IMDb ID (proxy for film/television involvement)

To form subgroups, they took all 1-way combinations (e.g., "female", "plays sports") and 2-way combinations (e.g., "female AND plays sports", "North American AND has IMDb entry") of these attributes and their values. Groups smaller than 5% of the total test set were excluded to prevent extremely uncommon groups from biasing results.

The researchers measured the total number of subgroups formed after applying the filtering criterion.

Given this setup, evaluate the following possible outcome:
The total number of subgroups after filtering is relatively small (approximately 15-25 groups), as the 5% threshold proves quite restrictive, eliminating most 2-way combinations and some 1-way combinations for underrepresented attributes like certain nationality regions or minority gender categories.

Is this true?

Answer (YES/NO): NO